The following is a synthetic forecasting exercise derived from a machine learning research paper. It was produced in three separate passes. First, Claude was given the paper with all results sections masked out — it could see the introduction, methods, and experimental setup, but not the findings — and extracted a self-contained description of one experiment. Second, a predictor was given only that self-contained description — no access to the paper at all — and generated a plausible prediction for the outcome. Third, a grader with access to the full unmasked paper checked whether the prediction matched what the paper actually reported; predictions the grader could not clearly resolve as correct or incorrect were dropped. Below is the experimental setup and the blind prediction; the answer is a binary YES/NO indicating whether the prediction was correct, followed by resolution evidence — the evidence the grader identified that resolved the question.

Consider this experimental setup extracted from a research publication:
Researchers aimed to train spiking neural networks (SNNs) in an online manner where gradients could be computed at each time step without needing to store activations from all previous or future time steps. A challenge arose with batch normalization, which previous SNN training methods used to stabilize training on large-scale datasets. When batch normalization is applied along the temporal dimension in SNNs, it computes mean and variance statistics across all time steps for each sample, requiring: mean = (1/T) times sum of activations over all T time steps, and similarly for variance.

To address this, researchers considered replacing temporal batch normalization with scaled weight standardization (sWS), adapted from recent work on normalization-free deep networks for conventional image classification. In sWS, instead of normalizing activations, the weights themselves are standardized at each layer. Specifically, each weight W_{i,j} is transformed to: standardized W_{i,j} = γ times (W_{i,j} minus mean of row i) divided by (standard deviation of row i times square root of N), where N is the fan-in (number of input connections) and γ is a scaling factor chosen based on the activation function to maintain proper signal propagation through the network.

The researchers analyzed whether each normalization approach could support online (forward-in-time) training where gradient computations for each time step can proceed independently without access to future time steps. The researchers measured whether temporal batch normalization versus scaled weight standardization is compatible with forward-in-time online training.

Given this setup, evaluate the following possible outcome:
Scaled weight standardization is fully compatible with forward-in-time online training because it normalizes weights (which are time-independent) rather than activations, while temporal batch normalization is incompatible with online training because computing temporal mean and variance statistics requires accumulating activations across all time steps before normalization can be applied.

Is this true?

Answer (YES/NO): YES